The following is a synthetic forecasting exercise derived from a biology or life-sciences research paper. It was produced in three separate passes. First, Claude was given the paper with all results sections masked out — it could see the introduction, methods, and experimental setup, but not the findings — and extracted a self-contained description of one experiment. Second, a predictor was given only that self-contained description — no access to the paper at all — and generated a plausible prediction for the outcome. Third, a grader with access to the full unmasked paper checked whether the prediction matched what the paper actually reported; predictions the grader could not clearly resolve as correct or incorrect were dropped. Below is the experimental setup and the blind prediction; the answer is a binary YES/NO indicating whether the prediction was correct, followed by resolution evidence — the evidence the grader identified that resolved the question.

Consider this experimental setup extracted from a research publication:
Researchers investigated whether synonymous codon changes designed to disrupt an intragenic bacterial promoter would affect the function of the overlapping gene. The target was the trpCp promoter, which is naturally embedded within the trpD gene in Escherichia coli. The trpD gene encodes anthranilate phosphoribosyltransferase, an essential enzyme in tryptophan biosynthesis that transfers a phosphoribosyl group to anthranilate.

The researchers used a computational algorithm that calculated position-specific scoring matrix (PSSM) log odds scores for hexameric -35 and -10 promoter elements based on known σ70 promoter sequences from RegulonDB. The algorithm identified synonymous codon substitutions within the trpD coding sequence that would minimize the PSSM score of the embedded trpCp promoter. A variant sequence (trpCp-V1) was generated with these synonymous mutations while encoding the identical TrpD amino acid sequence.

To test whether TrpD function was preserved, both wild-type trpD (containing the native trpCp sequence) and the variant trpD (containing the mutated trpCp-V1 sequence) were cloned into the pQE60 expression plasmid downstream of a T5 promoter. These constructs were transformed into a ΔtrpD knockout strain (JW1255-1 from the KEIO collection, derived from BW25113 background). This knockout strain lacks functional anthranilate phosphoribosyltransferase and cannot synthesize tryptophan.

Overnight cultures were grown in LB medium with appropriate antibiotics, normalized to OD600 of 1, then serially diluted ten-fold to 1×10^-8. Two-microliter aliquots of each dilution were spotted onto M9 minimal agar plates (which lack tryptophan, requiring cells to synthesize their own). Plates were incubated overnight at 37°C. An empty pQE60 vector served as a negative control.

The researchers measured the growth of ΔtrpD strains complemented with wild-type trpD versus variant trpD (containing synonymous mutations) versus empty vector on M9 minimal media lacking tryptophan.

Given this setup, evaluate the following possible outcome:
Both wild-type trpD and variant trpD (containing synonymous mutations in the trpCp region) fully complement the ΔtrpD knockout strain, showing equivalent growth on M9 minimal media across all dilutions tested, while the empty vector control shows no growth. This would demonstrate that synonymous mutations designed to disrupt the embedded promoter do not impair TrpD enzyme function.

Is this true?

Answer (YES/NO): YES